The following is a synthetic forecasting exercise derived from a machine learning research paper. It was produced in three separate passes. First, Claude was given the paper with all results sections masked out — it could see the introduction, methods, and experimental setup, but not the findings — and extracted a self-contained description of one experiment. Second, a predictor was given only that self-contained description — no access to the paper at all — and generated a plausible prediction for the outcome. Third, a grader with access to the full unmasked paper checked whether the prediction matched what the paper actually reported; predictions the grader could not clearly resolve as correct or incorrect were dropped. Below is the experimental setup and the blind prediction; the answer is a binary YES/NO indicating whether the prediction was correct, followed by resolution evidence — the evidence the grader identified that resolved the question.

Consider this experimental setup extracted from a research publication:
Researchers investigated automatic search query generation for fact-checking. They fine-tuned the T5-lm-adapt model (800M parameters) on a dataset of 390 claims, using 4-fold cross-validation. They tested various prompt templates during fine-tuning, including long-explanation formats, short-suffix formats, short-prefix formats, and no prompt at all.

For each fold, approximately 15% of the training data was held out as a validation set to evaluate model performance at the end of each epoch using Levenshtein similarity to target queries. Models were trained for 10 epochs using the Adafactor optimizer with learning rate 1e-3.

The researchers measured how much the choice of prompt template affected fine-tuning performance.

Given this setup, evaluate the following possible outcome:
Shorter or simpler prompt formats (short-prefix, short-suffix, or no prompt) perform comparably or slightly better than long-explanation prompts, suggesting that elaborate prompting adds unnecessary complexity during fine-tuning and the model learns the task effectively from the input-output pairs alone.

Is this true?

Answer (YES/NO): YES